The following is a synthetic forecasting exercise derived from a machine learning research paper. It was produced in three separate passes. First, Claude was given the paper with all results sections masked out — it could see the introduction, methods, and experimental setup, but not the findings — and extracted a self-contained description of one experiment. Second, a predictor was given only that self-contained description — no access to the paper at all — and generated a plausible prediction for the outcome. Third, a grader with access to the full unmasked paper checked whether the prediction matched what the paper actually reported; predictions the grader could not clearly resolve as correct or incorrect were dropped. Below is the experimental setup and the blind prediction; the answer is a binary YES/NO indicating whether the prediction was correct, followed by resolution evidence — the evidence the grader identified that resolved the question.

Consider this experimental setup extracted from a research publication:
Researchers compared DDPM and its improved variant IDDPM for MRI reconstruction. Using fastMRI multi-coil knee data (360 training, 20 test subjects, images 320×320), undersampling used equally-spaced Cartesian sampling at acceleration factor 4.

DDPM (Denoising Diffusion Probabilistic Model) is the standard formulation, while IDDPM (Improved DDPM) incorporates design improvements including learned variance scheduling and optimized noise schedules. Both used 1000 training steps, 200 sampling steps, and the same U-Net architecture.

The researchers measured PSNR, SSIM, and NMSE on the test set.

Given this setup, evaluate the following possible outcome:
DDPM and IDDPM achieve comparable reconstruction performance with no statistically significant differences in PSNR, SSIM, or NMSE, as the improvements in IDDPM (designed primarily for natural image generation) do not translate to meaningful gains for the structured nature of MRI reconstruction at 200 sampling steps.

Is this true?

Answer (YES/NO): YES